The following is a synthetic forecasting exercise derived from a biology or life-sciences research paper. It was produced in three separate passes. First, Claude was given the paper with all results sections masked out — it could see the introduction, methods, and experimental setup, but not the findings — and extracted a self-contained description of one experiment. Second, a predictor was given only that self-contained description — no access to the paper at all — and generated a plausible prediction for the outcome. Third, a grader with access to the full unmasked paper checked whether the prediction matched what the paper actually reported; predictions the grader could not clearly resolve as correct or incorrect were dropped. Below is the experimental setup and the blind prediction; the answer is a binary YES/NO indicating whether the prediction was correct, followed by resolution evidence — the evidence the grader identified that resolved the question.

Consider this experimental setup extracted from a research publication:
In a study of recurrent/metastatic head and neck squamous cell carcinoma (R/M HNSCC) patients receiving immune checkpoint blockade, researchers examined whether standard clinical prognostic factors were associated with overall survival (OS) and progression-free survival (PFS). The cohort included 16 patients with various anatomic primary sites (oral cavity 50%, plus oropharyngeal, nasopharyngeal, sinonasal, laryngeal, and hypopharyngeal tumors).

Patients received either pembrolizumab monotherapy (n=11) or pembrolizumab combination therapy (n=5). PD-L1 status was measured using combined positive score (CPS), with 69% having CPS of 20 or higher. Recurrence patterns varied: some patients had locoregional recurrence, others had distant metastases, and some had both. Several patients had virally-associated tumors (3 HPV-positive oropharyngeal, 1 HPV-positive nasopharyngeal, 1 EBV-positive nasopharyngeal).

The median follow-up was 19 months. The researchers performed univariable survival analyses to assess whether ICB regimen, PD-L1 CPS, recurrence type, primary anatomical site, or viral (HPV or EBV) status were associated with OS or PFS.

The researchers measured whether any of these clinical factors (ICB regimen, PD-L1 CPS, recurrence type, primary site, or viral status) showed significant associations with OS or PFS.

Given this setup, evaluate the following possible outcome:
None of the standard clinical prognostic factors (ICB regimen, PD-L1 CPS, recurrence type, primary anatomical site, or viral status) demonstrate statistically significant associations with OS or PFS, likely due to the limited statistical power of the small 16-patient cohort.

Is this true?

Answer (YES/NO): YES